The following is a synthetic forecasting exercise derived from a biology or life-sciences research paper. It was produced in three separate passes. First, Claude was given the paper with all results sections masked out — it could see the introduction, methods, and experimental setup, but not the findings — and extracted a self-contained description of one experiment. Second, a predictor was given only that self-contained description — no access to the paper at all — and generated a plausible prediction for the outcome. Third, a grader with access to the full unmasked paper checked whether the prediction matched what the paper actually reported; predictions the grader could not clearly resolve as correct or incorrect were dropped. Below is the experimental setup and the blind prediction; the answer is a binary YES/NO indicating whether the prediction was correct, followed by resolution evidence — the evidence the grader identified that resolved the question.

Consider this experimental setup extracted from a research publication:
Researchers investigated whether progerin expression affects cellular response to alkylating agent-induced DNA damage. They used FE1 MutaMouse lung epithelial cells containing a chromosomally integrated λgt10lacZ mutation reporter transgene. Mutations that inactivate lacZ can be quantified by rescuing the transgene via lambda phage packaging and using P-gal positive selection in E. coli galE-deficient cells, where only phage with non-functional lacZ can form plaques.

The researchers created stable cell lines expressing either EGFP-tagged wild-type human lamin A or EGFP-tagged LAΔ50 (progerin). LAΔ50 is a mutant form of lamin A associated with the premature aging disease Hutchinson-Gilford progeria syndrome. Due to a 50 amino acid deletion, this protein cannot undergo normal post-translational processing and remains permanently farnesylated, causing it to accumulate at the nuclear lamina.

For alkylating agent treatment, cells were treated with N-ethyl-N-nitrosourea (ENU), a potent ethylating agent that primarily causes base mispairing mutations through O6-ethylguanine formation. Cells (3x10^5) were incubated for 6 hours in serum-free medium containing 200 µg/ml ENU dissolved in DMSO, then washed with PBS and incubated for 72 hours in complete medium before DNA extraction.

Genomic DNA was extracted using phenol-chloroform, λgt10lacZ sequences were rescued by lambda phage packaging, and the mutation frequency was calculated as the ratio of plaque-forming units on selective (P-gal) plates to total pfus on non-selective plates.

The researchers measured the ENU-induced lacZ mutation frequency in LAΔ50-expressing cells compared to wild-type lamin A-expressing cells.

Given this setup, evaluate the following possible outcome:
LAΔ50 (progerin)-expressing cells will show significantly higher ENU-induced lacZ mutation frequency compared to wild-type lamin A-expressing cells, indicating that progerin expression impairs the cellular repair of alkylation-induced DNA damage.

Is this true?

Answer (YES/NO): NO